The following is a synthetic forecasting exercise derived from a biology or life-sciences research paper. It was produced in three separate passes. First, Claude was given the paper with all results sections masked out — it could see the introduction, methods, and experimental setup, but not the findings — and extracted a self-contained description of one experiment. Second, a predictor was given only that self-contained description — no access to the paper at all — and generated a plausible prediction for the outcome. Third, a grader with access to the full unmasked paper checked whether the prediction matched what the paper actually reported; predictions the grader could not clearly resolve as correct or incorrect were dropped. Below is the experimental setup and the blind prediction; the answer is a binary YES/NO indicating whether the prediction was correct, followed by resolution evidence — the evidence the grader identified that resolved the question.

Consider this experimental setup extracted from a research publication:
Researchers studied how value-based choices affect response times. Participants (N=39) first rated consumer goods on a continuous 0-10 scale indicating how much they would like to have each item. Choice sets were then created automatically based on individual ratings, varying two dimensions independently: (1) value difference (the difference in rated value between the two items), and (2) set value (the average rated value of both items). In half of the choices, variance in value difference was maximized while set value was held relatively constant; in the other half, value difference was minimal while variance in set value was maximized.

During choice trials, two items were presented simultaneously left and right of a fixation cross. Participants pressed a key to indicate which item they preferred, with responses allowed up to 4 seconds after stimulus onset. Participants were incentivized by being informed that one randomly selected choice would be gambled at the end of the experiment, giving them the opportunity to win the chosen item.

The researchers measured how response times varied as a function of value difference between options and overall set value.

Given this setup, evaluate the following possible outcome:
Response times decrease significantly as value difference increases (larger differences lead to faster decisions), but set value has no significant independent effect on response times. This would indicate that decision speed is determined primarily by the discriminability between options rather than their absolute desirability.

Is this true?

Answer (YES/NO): NO